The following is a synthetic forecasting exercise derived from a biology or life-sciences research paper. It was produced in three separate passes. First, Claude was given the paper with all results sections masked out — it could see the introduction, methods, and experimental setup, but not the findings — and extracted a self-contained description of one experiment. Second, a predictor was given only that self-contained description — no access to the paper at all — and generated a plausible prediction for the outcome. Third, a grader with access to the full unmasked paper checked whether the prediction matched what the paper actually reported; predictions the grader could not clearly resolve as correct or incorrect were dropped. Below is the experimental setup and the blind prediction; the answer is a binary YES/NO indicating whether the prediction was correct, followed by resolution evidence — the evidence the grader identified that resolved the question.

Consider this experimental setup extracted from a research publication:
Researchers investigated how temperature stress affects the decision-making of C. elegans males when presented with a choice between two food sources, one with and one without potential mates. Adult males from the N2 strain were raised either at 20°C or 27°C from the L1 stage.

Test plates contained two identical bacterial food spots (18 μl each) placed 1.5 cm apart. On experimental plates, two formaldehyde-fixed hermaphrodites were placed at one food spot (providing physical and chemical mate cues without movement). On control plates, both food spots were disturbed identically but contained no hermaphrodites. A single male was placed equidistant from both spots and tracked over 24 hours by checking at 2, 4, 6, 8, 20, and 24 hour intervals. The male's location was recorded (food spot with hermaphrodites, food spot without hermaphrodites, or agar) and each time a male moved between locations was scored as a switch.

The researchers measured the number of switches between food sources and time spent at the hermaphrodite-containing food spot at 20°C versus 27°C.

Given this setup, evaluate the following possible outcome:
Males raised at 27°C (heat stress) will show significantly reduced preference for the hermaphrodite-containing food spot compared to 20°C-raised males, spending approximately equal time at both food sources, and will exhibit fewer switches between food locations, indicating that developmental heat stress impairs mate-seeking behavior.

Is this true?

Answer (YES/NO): NO